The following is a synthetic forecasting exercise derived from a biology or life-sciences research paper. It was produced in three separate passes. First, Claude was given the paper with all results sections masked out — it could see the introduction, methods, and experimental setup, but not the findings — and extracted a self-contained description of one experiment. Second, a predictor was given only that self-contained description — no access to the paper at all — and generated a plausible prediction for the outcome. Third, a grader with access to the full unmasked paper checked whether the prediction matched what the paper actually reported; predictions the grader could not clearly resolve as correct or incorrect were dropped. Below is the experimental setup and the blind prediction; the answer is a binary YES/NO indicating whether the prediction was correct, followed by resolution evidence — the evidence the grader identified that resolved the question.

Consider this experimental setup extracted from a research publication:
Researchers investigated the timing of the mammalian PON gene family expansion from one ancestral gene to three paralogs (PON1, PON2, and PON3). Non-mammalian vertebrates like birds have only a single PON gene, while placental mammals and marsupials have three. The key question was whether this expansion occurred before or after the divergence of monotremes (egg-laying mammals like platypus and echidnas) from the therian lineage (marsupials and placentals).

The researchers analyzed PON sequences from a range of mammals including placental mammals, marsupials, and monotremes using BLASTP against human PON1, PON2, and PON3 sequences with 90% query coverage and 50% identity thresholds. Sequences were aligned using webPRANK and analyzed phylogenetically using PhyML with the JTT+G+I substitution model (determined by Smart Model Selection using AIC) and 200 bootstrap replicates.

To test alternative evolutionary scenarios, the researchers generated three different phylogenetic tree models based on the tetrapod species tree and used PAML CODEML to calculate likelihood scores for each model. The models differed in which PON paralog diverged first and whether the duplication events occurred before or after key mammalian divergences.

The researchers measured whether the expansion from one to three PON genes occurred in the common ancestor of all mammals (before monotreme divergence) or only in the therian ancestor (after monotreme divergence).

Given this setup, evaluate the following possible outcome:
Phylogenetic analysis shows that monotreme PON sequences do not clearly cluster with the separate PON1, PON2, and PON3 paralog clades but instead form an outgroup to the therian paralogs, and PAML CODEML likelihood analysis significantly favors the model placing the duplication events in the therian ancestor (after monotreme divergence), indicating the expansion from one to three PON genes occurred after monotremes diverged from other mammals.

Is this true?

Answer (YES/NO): NO